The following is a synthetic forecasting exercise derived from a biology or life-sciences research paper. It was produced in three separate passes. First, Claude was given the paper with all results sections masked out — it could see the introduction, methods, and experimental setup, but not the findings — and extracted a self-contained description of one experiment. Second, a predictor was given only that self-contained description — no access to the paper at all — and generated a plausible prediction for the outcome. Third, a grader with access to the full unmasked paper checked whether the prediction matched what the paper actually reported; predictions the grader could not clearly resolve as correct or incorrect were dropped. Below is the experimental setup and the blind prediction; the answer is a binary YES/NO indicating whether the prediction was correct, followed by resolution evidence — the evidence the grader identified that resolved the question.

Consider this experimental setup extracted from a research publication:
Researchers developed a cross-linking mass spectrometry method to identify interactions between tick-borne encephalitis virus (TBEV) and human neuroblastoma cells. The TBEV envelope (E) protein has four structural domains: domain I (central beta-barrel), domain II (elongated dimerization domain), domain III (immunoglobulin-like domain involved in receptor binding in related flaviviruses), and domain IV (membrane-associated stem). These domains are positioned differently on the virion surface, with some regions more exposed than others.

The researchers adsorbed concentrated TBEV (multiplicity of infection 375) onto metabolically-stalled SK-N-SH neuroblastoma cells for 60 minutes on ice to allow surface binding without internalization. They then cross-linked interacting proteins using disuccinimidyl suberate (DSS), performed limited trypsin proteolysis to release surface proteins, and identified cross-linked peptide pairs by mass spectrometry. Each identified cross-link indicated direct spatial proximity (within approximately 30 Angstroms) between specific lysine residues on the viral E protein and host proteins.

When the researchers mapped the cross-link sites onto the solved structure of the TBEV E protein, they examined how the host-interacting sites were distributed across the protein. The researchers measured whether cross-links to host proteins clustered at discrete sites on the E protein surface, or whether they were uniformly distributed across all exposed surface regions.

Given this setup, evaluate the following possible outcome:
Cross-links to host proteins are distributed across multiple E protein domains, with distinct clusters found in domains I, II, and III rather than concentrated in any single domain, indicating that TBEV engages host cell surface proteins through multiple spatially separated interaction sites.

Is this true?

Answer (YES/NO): YES